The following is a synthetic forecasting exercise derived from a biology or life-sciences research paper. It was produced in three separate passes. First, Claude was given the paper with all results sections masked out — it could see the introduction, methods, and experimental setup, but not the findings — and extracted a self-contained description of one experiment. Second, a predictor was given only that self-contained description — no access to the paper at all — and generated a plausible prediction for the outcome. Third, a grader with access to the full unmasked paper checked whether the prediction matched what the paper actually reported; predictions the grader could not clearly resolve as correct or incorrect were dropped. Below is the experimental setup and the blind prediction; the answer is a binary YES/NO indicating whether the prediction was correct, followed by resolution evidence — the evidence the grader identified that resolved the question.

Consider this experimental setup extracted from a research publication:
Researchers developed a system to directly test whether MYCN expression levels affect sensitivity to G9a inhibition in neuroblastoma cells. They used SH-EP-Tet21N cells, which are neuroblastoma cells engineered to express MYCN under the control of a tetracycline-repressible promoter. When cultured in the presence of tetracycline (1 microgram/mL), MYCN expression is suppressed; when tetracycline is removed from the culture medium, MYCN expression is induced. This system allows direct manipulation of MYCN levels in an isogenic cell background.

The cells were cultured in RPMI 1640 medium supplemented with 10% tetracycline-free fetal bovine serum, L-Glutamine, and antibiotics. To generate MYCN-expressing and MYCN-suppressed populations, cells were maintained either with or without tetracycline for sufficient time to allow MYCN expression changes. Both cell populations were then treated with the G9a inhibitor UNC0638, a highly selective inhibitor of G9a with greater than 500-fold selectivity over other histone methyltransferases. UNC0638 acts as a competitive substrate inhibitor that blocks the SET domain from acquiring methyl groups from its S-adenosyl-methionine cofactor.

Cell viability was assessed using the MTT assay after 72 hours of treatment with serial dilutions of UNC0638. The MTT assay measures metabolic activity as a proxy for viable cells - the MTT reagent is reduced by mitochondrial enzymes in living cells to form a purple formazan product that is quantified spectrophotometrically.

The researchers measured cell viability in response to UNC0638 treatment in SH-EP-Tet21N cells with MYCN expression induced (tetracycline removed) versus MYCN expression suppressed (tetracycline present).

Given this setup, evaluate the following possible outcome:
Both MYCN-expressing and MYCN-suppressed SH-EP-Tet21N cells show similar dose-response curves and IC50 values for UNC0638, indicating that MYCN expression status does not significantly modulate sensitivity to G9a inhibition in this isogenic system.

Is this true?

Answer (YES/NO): NO